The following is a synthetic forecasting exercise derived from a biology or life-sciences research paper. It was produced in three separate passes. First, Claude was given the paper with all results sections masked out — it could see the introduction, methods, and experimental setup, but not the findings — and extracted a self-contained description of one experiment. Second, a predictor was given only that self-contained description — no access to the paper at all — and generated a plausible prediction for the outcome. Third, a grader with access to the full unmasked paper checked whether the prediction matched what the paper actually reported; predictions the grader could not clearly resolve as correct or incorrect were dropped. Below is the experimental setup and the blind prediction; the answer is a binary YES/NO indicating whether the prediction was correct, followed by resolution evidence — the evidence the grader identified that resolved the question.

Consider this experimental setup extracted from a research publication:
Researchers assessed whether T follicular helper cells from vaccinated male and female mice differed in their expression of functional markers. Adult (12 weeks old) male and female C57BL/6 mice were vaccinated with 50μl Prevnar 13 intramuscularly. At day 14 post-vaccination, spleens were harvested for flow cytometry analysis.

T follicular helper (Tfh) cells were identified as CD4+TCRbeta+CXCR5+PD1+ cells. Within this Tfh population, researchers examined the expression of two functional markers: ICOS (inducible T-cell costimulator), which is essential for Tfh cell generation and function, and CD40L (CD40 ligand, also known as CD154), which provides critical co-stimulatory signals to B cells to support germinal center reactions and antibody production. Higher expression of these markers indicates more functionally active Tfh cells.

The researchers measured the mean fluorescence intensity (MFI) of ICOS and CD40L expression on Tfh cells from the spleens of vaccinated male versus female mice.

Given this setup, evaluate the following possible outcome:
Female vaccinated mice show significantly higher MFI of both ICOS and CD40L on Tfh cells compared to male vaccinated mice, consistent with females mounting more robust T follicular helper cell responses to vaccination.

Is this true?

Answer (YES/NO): NO